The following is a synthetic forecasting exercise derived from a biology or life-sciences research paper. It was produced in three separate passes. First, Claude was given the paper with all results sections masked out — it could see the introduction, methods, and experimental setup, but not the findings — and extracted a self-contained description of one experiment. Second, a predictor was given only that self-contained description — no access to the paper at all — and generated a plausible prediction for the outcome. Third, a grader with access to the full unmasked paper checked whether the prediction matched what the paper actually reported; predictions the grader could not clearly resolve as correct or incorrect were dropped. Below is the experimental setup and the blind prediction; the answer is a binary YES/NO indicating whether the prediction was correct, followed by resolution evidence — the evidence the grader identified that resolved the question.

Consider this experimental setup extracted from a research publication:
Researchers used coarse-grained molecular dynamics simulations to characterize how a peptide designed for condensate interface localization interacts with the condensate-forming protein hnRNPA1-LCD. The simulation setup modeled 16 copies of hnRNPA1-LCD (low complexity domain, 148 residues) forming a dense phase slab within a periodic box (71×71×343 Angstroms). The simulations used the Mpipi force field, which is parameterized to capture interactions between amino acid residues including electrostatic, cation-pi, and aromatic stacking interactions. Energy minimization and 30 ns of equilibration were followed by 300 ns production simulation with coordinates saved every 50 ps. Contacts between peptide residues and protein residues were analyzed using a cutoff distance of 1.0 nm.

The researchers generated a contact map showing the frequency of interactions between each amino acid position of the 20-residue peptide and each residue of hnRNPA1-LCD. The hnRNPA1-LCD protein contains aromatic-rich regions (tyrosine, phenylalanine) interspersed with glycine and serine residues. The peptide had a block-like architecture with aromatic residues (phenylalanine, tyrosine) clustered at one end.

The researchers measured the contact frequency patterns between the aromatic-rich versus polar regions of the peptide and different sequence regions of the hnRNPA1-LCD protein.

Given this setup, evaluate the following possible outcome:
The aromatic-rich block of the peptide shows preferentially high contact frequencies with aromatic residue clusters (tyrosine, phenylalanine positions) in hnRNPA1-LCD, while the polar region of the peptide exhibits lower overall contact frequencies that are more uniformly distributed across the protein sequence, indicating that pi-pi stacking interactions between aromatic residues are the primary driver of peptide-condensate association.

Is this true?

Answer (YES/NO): NO